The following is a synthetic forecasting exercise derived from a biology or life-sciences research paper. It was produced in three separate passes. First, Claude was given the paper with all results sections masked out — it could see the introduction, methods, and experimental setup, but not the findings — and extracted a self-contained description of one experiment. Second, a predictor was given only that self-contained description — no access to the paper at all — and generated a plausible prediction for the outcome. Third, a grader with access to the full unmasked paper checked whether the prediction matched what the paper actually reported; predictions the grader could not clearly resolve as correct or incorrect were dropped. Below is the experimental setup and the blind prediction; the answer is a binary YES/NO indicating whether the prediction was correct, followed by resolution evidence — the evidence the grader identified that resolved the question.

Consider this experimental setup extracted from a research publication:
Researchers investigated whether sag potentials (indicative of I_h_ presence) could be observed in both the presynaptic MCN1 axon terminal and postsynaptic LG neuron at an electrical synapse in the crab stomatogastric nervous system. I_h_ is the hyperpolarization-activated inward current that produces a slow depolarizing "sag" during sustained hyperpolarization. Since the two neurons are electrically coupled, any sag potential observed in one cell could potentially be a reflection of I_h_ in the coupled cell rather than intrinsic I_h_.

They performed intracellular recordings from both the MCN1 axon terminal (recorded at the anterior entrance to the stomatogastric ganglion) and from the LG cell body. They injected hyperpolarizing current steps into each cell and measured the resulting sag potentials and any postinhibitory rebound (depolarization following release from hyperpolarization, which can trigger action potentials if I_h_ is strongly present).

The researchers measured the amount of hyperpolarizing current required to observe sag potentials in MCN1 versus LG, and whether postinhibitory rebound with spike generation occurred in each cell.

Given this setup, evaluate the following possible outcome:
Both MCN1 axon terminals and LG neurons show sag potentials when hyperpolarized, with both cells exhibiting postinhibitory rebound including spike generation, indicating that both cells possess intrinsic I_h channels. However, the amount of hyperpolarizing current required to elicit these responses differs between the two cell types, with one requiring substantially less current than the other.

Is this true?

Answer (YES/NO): NO